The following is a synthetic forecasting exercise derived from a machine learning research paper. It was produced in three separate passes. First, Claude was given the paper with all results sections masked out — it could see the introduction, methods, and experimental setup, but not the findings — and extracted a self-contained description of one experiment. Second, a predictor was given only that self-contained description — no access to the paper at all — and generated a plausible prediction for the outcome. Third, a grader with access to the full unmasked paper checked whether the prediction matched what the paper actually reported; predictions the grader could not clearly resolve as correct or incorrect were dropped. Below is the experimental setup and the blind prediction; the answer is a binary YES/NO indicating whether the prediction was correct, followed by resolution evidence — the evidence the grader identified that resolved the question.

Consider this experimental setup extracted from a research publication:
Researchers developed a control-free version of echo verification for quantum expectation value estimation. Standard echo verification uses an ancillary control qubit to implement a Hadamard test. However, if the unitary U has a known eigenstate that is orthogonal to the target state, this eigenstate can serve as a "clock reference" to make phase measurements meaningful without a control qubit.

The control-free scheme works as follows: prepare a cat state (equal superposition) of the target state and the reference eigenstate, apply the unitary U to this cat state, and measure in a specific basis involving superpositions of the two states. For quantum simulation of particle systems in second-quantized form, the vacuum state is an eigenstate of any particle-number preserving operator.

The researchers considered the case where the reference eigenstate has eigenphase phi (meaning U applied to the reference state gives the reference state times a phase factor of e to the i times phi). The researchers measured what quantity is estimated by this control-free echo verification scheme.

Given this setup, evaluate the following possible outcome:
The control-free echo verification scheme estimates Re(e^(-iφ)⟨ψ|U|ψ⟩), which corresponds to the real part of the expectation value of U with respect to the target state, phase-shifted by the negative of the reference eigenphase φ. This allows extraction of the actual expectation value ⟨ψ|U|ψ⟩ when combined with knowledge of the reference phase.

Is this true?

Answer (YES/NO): YES